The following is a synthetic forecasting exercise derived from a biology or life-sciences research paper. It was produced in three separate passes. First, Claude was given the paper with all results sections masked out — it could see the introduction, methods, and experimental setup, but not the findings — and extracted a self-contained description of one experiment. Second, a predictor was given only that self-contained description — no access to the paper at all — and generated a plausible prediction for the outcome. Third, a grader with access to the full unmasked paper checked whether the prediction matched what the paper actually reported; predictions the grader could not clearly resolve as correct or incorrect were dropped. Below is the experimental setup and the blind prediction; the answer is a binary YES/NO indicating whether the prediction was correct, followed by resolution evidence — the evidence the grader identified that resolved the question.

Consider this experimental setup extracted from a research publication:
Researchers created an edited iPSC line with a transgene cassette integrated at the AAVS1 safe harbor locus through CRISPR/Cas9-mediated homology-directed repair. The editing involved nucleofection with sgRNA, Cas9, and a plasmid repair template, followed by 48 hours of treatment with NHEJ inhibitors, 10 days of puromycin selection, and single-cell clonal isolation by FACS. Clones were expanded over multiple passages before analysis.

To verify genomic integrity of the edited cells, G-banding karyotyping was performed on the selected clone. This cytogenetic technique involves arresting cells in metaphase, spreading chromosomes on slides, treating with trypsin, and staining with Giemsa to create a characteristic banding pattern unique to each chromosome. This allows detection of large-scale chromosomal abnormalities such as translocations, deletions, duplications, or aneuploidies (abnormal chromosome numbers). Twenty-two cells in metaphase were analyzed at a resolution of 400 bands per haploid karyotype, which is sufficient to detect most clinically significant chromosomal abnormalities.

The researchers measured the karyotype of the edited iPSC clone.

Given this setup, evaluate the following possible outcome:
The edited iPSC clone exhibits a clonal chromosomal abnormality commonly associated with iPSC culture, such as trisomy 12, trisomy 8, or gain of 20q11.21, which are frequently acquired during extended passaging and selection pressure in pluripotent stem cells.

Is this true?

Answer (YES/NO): NO